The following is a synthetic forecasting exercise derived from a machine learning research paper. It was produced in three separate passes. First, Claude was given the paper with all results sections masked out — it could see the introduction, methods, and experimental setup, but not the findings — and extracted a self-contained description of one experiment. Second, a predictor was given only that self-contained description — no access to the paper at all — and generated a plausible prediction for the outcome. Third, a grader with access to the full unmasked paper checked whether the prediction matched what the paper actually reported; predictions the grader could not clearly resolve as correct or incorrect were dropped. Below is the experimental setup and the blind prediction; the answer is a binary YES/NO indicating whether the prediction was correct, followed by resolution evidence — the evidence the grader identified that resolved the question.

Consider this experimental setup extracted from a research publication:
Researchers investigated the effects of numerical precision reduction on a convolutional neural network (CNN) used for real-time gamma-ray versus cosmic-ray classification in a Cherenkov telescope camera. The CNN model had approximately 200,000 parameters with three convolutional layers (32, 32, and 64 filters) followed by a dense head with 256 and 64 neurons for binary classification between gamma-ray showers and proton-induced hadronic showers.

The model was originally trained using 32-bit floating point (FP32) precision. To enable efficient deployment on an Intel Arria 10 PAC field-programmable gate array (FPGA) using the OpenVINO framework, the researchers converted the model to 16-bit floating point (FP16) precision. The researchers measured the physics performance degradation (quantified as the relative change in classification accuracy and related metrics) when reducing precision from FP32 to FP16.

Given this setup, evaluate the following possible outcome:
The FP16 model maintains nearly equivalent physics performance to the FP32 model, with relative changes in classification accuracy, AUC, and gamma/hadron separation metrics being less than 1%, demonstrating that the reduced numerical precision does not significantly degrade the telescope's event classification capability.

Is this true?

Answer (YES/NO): YES